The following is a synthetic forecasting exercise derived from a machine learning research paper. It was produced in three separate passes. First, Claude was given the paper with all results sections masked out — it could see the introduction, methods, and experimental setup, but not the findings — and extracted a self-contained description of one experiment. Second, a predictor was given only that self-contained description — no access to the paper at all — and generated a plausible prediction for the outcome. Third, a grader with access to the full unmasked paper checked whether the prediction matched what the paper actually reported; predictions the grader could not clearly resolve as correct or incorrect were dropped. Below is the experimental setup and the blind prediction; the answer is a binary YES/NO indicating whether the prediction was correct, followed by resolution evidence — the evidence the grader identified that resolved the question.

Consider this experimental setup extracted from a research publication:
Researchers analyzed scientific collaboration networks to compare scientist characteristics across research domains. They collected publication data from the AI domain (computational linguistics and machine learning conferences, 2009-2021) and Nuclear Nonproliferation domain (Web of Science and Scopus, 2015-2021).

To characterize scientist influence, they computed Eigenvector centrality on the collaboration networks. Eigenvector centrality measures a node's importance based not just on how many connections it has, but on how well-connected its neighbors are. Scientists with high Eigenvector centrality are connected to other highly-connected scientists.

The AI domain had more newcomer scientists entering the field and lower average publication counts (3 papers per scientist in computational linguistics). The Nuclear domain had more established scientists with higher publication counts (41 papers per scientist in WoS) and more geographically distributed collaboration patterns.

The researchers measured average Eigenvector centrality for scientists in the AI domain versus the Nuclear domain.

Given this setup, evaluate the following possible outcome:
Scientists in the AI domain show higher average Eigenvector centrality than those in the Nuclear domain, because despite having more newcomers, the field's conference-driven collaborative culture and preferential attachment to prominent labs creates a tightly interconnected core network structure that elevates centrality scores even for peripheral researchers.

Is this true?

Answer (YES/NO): NO